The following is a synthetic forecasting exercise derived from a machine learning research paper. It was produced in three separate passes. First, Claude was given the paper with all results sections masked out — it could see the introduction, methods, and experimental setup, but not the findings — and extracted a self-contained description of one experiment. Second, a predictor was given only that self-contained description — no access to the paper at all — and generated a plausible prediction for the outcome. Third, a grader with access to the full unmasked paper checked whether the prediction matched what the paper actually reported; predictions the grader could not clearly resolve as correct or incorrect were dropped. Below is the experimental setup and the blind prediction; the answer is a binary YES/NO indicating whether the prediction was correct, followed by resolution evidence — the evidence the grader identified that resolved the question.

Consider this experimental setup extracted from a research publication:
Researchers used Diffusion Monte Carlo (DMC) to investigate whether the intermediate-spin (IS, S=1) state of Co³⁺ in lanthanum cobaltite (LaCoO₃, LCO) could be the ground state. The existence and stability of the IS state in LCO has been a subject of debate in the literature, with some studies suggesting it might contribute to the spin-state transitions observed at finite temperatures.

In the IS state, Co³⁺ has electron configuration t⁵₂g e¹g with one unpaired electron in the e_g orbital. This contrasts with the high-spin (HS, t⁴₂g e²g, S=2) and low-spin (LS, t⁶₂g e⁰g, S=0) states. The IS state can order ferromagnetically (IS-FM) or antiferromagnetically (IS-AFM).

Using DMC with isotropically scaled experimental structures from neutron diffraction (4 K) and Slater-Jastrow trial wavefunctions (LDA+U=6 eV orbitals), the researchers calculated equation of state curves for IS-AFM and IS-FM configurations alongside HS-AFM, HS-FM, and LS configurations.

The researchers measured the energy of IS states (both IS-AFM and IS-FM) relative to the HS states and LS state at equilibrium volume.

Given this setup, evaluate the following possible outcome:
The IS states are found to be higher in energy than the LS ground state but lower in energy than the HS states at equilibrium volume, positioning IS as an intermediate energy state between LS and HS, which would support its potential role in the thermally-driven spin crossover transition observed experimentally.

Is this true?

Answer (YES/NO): NO